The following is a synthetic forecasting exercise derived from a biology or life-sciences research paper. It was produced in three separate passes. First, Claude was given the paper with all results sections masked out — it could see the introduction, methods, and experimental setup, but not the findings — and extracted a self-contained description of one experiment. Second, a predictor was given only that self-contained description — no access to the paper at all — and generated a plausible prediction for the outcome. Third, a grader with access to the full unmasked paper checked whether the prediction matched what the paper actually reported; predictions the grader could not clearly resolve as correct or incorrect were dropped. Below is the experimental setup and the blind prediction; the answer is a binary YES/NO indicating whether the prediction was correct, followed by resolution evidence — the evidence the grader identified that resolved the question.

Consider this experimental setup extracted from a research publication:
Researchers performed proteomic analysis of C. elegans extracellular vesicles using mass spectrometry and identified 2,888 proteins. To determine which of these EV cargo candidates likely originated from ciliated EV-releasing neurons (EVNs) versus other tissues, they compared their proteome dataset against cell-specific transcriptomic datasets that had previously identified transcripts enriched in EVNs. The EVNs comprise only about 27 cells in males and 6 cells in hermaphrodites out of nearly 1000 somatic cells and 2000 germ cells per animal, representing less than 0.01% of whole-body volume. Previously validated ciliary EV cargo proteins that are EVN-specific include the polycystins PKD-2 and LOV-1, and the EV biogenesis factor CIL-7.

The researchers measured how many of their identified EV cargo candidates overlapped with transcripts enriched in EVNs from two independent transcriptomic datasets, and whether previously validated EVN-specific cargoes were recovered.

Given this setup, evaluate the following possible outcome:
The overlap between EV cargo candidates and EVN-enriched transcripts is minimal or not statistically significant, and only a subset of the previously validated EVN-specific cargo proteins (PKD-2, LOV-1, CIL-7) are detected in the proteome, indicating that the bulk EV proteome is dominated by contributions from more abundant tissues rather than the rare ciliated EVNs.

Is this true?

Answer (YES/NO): NO